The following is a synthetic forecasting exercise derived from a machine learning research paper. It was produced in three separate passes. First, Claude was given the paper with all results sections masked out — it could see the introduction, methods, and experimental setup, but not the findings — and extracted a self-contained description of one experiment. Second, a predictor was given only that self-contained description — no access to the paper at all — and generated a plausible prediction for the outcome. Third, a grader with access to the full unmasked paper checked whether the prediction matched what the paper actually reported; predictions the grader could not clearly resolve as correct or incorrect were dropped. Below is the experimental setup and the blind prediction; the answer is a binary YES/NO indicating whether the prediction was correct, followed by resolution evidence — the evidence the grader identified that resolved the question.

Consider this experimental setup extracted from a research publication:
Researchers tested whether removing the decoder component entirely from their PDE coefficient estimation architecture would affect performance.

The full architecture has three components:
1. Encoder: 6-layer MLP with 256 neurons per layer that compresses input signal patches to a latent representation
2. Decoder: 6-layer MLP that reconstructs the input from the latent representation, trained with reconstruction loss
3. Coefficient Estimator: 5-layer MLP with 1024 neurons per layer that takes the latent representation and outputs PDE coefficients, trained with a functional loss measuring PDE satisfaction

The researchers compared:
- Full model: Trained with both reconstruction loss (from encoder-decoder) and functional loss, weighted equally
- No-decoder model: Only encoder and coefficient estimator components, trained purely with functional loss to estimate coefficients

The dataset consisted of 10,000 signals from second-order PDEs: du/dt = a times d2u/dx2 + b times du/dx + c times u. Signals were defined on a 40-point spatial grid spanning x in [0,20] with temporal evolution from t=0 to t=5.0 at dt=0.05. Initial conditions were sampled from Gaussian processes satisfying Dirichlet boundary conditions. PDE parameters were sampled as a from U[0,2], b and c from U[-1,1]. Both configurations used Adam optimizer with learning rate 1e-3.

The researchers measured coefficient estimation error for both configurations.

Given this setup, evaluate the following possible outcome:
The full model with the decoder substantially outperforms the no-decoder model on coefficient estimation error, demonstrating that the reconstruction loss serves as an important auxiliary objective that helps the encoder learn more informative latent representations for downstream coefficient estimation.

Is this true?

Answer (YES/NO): YES